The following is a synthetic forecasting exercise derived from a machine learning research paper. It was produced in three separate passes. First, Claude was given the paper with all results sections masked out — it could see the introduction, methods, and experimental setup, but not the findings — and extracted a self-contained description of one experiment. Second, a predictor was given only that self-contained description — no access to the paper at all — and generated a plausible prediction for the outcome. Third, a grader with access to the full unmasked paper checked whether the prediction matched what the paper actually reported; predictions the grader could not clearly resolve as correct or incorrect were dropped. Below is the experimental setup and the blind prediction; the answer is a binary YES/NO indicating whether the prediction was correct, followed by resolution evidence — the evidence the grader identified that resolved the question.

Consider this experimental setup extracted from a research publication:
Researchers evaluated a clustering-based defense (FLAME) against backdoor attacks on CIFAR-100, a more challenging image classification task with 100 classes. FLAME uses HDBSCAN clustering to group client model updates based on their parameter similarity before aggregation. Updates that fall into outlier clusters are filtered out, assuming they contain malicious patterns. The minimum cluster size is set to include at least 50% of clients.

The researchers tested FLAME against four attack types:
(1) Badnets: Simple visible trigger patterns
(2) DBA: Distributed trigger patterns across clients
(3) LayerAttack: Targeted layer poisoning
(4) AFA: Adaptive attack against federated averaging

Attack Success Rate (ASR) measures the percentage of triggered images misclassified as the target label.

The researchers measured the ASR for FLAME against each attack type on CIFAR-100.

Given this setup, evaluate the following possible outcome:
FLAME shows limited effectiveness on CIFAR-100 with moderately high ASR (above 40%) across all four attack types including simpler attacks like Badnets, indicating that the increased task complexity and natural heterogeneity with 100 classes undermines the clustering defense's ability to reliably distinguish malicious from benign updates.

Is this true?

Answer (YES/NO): NO